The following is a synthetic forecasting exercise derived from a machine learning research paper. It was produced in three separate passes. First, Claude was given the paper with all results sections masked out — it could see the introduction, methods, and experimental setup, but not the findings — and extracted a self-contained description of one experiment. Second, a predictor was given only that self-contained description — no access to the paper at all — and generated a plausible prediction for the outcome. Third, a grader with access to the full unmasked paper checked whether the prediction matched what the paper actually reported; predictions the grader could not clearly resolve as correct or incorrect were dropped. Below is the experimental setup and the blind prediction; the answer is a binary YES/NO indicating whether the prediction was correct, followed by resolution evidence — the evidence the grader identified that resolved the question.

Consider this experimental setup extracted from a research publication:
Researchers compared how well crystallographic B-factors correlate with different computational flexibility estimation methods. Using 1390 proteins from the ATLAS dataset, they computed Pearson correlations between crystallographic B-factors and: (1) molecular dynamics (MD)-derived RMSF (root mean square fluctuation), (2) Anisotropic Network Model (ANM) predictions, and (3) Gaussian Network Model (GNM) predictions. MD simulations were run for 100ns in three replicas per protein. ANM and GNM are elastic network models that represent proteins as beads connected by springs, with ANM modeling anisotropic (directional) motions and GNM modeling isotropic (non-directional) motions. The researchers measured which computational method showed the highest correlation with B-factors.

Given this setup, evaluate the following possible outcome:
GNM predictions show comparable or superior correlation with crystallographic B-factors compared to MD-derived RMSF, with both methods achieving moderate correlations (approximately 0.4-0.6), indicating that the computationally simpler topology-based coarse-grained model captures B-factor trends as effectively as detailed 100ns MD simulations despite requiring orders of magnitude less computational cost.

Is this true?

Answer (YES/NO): YES